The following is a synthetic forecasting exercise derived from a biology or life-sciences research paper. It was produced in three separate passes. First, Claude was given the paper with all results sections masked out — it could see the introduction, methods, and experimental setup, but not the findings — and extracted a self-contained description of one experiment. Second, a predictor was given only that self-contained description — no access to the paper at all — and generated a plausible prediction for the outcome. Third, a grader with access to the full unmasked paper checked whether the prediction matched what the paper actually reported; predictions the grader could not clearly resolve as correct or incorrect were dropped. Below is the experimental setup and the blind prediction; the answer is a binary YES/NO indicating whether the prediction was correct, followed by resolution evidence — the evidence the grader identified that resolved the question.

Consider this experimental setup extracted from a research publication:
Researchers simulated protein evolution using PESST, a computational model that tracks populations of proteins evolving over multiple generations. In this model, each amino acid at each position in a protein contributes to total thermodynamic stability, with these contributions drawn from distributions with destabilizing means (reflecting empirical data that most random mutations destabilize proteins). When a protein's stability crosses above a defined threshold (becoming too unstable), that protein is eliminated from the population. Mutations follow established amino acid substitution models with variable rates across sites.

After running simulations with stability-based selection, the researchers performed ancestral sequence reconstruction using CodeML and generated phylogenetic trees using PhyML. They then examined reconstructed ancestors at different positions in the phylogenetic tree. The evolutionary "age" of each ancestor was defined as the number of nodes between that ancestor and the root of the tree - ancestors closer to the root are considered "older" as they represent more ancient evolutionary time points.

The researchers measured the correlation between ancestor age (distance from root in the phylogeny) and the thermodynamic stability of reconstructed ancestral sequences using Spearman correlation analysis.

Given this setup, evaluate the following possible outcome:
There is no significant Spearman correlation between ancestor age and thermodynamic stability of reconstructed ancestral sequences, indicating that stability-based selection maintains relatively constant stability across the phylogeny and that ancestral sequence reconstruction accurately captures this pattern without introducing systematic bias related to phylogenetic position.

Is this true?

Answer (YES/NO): NO